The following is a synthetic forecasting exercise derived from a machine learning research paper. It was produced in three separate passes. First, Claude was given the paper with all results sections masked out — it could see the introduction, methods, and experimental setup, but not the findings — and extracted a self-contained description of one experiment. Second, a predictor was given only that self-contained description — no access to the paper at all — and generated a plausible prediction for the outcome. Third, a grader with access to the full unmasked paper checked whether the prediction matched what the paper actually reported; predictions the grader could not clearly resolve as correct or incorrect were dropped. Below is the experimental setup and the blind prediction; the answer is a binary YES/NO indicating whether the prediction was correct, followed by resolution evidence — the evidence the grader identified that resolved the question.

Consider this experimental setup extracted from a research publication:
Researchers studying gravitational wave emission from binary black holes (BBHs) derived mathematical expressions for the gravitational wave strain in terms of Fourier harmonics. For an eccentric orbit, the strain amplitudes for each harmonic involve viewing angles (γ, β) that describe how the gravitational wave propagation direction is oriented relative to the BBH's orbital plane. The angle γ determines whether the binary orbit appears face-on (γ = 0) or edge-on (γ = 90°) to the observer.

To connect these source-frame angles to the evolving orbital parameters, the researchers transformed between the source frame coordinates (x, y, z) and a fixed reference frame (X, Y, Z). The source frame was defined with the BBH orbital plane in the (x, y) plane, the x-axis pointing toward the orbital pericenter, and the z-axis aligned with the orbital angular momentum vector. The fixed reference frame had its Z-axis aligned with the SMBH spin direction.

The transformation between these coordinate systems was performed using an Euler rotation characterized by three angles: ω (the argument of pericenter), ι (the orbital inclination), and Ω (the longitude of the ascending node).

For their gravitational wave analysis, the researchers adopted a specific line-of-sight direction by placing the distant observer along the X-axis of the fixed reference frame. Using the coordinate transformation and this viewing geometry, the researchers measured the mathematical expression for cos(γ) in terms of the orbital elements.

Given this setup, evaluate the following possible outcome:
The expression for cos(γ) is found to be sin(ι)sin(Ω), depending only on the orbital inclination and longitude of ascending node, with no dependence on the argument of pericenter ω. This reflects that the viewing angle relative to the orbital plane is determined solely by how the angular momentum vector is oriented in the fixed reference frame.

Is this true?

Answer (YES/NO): YES